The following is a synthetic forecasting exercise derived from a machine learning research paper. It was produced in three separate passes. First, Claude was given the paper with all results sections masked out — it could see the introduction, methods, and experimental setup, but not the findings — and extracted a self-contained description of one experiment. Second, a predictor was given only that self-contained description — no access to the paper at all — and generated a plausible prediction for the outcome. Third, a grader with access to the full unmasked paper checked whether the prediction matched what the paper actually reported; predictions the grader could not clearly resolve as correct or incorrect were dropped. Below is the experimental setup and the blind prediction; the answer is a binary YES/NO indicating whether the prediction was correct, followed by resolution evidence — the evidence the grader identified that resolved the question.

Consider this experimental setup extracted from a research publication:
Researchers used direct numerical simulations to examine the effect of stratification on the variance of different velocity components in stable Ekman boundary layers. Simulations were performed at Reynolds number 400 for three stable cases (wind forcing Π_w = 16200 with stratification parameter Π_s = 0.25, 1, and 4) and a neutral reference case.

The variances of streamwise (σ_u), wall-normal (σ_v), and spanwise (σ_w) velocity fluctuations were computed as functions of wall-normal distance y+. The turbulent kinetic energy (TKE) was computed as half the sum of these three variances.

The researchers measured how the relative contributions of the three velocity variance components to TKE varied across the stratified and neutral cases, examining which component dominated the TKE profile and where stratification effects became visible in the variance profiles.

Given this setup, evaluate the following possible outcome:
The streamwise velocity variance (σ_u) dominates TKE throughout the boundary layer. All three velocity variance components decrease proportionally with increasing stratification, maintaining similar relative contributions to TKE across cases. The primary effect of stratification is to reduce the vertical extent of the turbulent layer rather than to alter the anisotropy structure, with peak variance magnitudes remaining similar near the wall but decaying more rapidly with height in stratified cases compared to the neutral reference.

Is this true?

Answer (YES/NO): NO